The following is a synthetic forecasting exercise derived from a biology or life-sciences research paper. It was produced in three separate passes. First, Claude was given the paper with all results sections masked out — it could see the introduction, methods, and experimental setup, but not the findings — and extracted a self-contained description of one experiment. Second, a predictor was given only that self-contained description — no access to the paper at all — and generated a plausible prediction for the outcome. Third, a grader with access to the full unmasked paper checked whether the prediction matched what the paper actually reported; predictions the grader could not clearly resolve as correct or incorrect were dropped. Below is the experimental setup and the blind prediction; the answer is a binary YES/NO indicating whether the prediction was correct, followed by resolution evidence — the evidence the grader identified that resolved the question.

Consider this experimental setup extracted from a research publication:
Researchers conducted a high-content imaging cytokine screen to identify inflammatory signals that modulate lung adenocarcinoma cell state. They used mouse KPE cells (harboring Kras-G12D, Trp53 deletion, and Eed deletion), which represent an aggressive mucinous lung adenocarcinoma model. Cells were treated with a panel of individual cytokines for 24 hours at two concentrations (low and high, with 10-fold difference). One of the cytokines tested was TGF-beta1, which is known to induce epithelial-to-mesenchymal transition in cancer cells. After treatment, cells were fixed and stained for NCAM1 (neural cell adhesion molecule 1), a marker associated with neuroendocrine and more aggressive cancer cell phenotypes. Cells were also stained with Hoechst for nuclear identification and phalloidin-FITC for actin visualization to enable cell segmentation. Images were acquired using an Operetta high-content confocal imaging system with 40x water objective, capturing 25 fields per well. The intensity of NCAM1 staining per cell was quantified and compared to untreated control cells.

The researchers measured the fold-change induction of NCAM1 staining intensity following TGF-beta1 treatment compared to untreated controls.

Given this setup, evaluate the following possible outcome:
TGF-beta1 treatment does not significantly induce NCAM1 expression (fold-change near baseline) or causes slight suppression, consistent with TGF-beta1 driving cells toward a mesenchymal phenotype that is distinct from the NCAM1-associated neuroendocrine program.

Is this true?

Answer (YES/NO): NO